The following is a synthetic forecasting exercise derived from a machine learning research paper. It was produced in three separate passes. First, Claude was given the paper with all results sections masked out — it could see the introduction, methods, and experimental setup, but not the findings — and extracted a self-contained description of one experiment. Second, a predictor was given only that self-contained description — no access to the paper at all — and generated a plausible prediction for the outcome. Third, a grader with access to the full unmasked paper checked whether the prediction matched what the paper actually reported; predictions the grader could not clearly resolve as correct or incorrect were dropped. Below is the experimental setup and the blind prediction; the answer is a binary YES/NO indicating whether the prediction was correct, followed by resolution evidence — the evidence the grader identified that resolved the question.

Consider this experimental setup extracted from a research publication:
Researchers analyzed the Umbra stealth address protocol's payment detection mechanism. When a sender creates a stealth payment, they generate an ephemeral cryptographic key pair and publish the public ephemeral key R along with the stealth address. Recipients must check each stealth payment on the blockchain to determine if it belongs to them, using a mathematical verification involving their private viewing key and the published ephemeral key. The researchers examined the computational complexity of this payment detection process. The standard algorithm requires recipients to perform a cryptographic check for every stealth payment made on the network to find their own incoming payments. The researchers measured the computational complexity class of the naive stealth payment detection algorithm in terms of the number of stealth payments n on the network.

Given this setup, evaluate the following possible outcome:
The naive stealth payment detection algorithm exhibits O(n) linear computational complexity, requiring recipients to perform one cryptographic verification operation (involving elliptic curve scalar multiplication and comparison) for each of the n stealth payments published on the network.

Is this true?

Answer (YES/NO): YES